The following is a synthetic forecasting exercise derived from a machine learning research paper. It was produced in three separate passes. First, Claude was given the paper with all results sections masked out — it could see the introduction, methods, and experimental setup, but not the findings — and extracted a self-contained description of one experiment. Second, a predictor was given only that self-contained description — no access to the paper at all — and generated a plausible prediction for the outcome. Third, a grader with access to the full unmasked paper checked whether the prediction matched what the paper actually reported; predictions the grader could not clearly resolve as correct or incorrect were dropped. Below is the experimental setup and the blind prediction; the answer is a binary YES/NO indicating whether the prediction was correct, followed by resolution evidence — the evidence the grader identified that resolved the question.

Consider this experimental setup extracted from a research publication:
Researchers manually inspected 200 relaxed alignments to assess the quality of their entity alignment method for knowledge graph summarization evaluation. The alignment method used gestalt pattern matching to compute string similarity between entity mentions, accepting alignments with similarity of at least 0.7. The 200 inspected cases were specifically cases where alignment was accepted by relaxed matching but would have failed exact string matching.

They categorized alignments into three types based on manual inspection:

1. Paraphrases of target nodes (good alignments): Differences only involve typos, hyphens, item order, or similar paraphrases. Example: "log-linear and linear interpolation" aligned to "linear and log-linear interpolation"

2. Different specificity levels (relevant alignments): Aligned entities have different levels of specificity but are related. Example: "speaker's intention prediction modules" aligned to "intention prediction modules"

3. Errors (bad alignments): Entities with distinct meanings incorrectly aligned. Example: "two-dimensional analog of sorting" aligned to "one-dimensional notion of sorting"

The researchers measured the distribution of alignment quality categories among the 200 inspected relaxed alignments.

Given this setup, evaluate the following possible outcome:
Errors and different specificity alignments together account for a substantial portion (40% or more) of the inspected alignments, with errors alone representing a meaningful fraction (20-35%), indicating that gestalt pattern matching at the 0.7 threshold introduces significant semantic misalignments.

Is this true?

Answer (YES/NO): NO